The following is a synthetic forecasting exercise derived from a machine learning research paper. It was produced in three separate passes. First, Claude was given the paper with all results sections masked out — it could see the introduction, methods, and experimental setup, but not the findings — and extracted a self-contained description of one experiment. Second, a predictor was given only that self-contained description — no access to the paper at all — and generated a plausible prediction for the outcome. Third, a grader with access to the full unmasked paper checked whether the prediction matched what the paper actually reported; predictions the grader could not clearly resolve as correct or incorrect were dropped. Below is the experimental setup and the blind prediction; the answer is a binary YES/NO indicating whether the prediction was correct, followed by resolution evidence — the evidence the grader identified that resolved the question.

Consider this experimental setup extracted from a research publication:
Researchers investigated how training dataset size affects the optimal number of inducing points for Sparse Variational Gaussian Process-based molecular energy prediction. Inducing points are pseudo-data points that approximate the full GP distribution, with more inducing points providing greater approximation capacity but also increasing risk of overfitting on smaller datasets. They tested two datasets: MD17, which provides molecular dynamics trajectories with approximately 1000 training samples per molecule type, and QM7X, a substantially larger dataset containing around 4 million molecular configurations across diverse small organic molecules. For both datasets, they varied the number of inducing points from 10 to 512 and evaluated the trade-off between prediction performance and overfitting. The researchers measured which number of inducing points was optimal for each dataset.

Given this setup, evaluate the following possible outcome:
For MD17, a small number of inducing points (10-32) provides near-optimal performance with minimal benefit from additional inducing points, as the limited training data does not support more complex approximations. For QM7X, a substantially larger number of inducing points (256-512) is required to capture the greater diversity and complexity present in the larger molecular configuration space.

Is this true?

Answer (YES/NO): NO